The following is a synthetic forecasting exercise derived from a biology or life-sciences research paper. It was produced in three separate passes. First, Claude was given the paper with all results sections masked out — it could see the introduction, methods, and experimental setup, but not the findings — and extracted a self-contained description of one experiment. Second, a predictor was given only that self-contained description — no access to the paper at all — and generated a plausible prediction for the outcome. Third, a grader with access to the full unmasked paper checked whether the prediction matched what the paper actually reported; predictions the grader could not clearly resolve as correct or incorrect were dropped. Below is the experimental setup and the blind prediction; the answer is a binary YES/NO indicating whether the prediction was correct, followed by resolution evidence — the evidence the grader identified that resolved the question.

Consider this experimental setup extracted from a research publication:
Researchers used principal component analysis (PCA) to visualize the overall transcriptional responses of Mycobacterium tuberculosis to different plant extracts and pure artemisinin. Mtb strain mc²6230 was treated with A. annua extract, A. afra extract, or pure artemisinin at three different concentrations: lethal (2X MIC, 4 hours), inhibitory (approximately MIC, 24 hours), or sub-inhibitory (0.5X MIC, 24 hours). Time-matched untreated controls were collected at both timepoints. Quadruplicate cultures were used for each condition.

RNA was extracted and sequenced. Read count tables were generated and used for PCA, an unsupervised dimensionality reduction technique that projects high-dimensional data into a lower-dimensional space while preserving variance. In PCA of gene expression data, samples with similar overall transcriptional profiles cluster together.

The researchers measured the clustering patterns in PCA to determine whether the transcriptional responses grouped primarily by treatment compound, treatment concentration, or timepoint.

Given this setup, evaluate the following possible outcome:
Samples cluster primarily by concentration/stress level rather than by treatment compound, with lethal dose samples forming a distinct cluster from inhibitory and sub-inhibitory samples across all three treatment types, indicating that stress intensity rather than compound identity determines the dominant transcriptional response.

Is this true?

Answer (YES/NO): NO